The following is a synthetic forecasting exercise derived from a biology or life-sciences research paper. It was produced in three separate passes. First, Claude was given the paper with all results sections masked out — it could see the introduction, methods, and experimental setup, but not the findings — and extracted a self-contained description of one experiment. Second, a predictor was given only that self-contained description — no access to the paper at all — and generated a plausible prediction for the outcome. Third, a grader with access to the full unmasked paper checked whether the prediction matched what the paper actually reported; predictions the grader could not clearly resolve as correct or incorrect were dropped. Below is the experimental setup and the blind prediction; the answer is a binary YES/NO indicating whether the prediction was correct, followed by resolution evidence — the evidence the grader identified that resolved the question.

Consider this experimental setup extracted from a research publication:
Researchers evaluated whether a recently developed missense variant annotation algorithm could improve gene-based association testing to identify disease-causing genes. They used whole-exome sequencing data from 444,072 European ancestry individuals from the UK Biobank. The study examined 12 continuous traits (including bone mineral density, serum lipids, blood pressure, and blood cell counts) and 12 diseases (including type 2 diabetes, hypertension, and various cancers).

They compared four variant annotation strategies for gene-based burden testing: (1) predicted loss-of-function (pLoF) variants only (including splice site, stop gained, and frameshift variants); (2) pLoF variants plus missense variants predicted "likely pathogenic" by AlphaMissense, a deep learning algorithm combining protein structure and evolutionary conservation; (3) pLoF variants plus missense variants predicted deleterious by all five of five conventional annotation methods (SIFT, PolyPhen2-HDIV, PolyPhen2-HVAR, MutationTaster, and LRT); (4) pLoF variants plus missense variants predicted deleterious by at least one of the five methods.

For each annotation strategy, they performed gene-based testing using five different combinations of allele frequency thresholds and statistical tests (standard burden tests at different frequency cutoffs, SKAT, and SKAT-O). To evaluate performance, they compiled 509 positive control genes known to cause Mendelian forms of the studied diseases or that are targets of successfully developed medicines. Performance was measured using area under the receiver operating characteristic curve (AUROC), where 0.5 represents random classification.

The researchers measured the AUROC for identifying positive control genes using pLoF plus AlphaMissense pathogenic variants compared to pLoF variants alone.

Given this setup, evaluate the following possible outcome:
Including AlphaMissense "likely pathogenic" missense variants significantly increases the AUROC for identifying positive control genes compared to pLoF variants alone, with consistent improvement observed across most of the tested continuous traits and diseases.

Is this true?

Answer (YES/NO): NO